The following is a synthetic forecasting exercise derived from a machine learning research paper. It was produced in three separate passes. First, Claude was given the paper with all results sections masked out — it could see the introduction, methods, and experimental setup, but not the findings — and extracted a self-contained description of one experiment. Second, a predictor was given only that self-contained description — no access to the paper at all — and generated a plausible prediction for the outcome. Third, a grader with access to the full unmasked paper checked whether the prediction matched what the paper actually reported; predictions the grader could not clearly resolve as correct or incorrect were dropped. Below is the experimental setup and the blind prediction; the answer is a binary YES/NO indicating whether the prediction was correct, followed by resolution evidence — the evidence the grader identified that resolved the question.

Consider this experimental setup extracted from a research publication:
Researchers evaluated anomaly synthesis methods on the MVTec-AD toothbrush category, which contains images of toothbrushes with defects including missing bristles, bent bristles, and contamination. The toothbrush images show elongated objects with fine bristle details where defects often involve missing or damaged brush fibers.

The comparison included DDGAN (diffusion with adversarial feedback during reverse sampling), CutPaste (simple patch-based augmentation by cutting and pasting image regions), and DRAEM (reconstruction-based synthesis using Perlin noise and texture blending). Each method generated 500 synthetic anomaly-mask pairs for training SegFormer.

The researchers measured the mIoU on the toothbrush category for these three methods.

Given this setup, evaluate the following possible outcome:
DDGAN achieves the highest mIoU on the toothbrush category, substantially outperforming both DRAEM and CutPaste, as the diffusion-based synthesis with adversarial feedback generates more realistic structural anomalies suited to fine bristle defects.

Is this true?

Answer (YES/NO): NO